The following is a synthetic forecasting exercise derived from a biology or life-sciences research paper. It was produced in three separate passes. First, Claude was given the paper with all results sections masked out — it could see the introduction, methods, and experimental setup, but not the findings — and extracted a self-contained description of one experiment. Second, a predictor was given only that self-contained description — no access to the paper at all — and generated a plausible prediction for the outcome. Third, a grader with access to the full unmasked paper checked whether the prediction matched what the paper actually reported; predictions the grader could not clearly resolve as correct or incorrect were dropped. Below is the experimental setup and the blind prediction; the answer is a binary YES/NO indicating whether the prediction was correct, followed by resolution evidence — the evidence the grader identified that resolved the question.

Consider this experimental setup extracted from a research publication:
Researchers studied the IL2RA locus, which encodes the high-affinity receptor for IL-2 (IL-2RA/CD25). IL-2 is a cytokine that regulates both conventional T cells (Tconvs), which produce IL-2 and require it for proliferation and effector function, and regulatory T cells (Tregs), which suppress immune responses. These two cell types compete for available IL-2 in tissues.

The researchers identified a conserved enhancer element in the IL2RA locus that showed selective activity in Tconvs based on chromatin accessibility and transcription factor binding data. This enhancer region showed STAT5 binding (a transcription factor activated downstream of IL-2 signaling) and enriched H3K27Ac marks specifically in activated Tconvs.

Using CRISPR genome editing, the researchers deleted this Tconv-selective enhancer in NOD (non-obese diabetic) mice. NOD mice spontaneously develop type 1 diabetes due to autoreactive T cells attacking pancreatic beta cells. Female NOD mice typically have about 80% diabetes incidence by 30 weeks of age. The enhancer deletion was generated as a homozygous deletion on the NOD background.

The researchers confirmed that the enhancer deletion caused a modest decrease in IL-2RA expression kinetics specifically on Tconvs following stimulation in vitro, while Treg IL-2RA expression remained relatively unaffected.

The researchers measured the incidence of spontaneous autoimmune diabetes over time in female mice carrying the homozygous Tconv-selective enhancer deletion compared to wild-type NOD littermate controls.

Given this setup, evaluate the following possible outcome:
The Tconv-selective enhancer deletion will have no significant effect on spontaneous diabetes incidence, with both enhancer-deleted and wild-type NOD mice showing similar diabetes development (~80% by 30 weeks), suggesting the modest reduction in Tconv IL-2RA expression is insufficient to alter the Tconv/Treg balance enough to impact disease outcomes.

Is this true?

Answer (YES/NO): NO